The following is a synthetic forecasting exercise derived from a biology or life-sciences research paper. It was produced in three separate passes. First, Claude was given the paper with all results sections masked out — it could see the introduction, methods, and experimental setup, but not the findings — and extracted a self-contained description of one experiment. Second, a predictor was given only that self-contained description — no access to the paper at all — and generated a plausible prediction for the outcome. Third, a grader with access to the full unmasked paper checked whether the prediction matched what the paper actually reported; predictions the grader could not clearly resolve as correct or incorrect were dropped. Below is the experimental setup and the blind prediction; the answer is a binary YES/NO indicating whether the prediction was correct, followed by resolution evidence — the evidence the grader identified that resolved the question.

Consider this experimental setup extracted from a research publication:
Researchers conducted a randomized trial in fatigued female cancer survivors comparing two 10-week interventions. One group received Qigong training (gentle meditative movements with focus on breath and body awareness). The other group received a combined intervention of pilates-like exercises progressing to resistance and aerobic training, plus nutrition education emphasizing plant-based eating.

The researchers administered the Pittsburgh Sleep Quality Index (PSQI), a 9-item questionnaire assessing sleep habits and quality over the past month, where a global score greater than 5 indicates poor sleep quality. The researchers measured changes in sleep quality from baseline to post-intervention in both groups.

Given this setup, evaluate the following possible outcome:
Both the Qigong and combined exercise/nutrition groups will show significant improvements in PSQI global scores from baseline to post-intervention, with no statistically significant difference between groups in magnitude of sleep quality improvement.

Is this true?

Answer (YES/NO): NO